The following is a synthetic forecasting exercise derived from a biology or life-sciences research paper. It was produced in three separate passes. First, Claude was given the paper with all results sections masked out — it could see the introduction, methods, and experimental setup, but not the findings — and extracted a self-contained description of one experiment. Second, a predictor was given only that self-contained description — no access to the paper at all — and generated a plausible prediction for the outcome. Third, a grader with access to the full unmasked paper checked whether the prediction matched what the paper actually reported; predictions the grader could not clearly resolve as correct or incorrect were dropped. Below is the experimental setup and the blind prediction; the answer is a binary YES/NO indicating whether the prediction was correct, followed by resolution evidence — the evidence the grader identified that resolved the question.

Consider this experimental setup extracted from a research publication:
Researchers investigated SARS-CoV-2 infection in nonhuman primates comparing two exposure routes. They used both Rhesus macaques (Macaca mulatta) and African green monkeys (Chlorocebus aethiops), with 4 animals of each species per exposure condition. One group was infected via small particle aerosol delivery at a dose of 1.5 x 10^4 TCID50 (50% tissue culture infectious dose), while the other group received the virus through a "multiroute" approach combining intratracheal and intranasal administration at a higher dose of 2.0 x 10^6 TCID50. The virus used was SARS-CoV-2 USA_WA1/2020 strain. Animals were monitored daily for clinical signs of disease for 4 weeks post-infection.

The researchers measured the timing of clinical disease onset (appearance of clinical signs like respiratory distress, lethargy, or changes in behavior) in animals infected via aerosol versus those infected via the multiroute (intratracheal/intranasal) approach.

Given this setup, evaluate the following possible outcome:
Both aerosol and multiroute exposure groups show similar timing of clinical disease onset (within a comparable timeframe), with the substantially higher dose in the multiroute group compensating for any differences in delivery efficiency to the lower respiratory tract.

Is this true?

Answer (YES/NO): NO